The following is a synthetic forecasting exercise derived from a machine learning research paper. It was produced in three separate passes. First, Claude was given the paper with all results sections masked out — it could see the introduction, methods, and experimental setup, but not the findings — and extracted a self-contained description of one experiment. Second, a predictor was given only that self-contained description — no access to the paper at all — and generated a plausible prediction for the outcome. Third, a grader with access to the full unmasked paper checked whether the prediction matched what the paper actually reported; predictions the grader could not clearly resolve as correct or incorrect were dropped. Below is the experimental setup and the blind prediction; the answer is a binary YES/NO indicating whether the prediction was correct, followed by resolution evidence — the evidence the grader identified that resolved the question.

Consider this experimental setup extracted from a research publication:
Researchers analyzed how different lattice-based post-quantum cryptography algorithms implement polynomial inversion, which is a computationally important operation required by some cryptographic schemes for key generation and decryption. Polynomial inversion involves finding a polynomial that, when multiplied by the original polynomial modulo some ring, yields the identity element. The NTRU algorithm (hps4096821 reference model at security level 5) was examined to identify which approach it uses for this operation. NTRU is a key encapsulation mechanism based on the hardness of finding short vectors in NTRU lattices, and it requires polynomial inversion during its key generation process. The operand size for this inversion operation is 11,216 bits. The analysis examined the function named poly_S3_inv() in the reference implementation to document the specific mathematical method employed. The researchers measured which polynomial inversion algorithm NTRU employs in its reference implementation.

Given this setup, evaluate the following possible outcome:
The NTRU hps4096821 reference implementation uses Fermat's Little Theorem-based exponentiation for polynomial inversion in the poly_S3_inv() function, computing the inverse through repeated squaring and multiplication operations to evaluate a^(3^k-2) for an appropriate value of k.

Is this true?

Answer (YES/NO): NO